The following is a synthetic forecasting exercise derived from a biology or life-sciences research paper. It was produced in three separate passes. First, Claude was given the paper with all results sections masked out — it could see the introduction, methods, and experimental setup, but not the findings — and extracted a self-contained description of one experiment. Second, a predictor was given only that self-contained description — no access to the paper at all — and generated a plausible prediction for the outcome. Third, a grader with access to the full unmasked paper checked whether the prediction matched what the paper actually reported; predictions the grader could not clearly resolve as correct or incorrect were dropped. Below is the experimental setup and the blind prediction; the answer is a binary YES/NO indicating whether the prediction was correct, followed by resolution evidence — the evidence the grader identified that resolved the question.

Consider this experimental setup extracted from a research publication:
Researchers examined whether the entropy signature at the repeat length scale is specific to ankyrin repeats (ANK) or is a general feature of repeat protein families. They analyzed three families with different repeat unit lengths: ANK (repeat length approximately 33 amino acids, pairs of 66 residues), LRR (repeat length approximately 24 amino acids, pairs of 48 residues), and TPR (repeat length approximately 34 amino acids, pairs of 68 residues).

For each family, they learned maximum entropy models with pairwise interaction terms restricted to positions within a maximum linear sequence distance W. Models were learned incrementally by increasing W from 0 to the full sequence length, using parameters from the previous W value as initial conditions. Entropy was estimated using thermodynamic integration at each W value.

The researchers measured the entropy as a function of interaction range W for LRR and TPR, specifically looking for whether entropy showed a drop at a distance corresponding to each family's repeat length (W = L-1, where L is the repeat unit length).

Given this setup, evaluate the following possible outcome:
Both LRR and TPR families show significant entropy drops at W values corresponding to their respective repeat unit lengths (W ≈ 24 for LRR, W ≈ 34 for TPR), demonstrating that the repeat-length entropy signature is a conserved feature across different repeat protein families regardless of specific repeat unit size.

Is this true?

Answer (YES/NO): YES